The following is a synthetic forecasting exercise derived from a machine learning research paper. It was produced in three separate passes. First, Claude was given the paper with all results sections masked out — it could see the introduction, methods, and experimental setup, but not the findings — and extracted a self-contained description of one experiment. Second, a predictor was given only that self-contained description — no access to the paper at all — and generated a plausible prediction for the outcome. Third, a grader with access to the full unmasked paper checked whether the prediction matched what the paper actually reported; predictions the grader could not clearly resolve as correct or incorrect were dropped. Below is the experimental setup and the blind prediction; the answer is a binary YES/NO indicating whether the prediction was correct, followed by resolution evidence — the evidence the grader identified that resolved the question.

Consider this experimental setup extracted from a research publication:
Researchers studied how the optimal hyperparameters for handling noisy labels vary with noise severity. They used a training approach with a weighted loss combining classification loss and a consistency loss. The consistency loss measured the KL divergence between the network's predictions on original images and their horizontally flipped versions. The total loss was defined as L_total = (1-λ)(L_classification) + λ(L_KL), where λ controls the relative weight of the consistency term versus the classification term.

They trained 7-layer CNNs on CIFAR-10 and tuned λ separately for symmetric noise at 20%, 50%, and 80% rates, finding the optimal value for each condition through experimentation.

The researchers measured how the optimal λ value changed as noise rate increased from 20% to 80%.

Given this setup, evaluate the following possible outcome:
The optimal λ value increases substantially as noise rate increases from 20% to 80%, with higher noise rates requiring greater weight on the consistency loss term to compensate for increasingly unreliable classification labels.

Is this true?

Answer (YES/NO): NO